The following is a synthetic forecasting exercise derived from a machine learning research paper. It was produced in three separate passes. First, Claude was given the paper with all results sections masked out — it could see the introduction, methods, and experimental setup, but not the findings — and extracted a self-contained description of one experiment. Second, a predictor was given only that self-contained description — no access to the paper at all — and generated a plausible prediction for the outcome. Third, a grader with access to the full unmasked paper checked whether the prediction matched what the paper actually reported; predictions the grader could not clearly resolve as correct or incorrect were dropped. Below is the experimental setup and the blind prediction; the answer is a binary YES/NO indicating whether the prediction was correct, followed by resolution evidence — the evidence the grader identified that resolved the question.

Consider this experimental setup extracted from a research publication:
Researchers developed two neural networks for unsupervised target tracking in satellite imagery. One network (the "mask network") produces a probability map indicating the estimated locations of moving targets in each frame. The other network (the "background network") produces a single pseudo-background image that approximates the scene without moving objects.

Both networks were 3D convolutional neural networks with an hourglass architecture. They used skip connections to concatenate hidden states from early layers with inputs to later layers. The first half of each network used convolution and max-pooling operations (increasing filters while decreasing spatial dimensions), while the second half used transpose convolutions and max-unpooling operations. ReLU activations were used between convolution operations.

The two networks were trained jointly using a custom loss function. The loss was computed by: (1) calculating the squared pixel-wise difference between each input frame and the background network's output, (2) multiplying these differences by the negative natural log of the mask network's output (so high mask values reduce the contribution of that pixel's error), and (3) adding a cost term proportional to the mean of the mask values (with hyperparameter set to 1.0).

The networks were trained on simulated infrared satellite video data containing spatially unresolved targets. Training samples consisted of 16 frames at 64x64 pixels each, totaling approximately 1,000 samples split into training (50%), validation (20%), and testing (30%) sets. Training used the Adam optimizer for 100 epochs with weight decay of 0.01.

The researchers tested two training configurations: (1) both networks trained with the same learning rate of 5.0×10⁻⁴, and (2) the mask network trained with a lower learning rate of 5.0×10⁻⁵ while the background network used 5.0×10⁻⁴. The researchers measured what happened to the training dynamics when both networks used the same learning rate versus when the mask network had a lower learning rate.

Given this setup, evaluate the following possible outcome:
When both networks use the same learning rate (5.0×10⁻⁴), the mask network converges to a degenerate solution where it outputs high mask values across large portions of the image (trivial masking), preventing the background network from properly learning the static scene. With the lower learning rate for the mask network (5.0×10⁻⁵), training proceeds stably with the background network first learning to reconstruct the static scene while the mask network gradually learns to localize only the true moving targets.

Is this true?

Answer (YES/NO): NO